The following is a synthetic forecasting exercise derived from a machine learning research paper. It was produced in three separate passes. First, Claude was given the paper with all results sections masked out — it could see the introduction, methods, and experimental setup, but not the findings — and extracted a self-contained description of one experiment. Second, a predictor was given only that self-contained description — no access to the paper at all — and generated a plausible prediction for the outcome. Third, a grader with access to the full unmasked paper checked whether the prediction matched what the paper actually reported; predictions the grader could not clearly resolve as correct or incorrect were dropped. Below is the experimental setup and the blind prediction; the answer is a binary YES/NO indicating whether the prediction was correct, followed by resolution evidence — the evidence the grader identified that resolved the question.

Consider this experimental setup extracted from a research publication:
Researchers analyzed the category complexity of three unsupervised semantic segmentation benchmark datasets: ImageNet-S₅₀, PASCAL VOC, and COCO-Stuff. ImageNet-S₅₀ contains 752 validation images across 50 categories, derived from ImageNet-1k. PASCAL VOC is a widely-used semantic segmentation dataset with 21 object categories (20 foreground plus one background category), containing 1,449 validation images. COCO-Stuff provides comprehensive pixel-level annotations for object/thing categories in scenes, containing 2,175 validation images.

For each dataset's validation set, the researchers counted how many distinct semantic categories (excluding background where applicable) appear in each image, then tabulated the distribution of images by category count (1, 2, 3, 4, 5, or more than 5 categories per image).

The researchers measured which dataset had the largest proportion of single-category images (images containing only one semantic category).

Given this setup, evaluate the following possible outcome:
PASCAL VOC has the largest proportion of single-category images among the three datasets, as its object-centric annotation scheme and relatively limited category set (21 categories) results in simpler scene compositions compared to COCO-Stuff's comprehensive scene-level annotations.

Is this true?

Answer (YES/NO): NO